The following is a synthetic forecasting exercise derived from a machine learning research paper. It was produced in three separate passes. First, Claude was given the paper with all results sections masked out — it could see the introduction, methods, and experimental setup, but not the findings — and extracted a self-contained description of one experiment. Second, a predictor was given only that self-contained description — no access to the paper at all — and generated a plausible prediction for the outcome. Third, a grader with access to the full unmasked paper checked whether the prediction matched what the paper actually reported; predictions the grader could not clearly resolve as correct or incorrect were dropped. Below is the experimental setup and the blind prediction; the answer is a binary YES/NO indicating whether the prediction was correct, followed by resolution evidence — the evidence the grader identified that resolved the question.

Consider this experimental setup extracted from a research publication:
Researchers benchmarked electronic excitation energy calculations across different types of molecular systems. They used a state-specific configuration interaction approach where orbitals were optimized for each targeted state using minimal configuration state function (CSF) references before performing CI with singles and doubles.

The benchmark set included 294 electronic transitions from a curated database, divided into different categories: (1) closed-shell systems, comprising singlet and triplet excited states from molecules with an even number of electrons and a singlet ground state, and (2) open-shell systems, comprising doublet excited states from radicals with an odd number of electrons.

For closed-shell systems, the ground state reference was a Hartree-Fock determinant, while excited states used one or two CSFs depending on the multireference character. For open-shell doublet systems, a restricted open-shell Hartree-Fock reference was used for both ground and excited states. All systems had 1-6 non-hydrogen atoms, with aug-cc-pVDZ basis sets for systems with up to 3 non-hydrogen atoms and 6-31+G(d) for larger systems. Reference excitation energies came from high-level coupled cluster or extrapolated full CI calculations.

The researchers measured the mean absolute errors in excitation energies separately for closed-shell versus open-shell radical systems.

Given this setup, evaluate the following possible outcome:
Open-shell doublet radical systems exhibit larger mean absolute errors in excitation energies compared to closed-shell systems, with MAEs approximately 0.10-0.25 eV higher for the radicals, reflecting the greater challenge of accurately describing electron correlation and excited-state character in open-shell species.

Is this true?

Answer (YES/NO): NO